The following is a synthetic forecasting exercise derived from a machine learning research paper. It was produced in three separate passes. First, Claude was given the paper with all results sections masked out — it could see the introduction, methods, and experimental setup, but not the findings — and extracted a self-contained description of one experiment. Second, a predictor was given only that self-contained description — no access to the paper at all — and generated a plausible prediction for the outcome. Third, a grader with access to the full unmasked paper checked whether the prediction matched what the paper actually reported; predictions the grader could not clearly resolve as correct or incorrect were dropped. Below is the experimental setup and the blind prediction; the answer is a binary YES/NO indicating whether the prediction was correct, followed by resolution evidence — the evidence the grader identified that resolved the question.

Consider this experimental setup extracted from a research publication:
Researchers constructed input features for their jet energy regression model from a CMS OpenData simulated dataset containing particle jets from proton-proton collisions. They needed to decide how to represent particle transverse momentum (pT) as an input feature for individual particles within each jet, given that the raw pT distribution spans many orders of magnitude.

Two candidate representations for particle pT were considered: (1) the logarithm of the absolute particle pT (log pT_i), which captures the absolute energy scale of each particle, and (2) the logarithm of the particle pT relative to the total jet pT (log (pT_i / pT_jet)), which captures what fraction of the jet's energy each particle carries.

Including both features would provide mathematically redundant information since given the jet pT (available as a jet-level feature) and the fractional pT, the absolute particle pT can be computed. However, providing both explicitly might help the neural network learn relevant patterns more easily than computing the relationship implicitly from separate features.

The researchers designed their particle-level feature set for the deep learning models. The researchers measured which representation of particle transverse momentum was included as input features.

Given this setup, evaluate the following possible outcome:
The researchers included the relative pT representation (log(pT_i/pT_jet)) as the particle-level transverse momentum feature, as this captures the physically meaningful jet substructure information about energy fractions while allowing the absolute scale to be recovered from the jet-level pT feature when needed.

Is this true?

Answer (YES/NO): NO